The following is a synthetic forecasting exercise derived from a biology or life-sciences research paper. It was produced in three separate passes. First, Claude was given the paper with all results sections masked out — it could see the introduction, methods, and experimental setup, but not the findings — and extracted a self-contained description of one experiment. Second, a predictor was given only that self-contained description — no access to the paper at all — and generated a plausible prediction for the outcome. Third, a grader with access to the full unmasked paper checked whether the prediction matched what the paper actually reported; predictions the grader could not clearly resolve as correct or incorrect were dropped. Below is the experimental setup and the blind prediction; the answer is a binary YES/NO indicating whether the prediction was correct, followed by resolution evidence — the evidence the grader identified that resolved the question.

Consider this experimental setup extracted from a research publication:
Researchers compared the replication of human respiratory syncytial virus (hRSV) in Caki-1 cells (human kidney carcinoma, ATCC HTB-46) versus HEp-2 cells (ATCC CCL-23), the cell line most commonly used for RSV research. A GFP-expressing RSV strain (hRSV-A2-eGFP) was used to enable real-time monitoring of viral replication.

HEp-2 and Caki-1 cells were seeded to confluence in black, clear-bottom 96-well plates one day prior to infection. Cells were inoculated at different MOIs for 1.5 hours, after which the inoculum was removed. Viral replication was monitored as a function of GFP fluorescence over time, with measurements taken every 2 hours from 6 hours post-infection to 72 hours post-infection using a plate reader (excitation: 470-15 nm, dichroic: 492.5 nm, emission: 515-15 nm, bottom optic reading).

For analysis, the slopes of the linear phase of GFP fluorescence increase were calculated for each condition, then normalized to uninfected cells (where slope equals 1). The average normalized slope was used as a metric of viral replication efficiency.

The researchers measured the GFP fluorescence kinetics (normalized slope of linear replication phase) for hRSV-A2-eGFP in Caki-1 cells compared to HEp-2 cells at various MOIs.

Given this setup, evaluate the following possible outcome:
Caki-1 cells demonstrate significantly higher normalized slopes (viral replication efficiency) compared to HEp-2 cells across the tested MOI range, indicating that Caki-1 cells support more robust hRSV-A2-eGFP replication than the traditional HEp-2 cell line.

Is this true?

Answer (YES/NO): NO